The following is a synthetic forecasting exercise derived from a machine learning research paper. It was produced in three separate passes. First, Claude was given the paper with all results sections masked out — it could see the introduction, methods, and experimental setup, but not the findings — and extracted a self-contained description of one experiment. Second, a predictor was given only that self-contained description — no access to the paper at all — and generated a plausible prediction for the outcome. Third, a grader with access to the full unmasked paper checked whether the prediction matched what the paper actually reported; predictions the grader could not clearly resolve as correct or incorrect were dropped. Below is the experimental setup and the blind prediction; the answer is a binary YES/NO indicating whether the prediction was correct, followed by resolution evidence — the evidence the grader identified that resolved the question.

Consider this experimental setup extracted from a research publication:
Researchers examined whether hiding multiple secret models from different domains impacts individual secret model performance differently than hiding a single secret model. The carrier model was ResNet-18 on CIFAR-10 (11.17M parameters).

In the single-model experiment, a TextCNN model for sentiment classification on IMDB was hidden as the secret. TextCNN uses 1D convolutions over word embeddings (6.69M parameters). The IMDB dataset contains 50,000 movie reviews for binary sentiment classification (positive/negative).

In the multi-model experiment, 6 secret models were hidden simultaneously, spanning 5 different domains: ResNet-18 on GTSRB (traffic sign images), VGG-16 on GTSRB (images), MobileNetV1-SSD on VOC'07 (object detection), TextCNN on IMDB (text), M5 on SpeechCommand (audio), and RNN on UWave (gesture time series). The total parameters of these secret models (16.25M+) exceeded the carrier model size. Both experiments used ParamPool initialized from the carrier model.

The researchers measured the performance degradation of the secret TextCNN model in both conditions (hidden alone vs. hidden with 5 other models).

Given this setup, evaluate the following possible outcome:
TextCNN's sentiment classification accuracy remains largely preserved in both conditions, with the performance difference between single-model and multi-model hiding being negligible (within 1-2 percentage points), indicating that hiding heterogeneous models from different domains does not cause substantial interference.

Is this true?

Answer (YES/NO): YES